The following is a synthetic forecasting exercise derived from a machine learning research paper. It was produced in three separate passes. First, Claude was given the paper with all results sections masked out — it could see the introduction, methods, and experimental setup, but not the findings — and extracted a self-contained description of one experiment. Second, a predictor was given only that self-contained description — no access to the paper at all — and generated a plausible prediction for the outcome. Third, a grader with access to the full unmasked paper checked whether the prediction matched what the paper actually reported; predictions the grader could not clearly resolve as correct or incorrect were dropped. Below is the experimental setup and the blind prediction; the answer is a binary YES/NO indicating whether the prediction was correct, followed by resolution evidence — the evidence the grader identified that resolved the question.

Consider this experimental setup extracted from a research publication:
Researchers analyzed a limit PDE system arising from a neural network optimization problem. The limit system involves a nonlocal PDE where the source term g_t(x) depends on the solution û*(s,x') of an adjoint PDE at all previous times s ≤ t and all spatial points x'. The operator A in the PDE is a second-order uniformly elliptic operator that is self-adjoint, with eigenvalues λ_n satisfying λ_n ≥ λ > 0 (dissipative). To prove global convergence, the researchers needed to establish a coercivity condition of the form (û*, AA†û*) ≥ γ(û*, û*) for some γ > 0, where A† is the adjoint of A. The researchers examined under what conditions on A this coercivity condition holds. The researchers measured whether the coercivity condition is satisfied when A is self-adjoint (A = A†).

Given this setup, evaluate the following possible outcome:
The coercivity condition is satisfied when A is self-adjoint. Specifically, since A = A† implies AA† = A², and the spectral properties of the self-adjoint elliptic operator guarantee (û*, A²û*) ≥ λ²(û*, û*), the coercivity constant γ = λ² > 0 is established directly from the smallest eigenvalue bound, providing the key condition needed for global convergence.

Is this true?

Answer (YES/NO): YES